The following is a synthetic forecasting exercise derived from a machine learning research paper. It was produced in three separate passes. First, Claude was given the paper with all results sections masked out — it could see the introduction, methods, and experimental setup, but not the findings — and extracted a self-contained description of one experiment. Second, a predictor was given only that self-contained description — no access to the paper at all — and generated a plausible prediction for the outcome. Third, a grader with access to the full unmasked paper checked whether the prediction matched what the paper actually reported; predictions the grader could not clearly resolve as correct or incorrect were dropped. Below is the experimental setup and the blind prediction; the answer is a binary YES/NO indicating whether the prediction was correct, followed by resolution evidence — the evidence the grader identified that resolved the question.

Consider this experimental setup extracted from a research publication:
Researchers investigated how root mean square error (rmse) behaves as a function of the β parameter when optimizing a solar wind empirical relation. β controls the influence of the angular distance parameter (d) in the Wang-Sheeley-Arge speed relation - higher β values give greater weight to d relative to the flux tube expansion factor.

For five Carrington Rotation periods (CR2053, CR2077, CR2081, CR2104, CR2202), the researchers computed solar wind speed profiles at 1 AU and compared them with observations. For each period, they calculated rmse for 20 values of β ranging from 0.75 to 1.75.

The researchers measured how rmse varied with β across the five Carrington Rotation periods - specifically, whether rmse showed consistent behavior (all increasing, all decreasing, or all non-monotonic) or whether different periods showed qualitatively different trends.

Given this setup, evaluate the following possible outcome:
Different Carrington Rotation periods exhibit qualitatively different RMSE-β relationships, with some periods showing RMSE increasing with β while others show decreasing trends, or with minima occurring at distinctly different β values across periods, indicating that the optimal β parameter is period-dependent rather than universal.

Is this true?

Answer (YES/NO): YES